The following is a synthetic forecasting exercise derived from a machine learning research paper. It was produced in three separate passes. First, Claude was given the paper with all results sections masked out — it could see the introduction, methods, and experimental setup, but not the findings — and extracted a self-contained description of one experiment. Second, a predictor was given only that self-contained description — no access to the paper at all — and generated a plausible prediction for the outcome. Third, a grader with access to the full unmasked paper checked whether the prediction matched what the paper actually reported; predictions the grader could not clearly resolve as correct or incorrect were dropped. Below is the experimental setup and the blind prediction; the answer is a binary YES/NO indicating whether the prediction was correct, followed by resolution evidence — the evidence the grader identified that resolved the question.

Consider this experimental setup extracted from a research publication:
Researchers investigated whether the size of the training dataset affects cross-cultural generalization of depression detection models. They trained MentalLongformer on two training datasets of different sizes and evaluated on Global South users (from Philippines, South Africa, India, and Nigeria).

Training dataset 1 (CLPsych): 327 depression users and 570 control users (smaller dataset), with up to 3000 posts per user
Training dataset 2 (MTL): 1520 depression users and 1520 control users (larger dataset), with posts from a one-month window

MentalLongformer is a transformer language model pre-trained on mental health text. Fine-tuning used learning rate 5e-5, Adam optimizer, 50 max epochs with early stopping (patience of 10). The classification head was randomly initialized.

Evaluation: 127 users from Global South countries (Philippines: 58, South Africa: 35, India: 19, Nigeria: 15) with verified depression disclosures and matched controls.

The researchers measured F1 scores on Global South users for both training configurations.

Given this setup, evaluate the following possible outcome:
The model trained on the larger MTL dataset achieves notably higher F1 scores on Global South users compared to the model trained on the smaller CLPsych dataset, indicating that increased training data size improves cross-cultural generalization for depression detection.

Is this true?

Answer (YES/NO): YES